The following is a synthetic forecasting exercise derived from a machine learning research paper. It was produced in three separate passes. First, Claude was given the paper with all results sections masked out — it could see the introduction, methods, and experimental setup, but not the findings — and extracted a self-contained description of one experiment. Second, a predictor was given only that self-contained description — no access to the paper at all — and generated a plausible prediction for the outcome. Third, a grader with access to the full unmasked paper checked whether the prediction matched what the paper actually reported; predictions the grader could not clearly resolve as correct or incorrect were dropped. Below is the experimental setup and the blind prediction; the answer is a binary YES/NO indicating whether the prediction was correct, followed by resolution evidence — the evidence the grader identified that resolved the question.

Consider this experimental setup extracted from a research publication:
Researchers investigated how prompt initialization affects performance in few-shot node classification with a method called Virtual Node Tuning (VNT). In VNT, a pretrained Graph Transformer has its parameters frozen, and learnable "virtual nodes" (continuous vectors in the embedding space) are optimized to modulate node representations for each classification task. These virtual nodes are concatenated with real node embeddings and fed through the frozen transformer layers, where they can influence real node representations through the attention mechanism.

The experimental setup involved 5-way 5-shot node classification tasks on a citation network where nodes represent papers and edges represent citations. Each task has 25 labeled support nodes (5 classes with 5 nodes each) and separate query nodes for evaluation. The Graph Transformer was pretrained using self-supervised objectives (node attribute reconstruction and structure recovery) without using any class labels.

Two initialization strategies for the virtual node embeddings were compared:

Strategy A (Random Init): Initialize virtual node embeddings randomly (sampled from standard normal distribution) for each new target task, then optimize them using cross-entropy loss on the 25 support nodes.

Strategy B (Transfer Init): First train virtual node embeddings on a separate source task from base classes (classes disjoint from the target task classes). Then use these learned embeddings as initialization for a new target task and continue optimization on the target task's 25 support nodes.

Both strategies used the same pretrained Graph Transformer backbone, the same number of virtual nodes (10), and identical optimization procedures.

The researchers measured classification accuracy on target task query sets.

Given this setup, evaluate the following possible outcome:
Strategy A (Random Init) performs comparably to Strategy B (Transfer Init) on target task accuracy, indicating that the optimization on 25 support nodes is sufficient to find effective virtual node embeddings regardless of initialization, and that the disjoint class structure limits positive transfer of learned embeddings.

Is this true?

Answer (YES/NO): NO